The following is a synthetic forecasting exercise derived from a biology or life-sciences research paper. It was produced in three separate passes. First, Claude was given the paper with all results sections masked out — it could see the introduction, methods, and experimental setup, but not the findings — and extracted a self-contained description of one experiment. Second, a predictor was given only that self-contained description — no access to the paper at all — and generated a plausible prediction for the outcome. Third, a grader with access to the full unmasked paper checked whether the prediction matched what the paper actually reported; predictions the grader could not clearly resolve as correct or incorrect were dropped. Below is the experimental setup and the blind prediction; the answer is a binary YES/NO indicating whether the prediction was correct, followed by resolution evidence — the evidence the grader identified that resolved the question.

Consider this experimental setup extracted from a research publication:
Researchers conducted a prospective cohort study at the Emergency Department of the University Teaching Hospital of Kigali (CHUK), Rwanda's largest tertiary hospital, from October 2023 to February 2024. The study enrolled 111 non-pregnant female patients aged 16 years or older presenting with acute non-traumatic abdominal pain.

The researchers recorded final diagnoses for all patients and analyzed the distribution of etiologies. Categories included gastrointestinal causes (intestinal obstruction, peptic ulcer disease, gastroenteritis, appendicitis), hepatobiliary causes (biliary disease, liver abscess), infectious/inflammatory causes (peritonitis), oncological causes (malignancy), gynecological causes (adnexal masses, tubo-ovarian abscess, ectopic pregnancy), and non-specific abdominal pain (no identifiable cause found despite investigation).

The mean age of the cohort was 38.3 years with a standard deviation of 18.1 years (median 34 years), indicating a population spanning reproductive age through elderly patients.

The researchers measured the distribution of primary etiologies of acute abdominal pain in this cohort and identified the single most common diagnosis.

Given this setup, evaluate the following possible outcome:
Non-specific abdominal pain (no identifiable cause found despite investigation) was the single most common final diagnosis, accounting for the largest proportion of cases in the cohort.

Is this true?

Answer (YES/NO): NO